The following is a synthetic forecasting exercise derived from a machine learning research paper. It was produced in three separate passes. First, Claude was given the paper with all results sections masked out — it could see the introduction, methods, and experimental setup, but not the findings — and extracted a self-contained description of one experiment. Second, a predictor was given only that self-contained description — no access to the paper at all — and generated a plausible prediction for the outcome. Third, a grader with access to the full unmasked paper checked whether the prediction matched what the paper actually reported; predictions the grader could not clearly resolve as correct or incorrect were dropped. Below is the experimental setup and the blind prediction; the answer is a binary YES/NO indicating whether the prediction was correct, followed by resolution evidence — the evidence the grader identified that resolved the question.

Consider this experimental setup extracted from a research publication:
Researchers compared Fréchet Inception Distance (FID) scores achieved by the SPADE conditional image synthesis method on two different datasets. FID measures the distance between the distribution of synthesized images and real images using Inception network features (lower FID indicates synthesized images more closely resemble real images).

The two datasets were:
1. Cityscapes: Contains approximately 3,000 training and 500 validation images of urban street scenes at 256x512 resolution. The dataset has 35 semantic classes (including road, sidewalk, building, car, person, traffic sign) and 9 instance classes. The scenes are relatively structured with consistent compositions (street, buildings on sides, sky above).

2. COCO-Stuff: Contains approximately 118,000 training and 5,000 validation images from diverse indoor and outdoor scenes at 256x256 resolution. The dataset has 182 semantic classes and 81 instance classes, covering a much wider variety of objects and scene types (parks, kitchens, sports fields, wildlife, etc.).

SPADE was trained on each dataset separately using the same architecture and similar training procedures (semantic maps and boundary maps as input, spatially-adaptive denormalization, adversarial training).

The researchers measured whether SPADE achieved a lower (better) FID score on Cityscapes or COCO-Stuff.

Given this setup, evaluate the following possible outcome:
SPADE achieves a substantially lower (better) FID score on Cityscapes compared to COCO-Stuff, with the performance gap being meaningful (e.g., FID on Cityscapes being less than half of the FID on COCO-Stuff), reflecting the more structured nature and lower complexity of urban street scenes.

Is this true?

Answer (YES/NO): NO